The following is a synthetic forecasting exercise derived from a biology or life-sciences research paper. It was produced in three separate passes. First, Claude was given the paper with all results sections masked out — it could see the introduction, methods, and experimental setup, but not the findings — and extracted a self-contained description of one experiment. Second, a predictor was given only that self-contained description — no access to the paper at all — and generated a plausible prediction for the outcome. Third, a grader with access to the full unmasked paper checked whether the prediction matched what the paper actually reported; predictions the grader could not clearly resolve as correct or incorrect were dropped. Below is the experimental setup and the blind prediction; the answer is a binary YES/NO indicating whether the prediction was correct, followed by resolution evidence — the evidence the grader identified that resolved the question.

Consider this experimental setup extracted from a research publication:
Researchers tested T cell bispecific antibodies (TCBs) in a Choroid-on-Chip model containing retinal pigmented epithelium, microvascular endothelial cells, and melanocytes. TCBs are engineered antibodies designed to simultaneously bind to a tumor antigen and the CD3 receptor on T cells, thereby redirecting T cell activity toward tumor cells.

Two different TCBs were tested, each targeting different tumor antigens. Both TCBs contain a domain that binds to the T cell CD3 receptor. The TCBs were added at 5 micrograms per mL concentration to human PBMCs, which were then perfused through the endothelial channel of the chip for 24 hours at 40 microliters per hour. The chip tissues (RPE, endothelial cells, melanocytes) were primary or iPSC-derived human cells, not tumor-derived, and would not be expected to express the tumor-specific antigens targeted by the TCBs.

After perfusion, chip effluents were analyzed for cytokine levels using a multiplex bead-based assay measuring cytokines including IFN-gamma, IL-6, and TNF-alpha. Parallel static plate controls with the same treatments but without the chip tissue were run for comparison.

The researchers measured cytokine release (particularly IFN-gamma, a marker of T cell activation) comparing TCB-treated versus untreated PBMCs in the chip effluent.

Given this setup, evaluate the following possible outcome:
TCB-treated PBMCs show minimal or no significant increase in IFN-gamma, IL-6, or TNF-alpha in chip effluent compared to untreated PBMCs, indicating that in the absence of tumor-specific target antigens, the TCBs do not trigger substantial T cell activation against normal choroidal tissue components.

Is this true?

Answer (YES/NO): NO